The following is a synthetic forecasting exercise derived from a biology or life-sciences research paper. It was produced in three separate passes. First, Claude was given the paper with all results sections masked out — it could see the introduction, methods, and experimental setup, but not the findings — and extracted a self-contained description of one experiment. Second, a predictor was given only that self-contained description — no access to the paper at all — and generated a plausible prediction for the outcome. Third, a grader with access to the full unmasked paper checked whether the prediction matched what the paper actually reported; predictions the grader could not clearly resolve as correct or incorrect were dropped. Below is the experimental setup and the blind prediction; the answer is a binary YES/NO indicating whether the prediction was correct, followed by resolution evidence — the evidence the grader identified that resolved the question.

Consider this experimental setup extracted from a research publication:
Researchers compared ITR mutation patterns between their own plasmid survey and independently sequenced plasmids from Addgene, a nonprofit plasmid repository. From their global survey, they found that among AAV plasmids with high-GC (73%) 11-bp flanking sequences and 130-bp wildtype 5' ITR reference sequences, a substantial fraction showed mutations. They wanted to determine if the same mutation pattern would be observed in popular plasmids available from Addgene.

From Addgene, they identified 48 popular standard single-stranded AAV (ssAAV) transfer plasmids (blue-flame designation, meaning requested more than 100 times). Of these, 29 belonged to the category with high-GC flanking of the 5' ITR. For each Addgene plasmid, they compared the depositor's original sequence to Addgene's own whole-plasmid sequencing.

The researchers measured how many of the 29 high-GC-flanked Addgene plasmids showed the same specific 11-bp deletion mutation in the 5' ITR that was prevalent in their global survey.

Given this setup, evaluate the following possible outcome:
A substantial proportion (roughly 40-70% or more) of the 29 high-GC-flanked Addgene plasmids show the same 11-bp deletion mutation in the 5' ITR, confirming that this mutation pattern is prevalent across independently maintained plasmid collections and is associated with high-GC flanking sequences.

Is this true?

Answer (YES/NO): YES